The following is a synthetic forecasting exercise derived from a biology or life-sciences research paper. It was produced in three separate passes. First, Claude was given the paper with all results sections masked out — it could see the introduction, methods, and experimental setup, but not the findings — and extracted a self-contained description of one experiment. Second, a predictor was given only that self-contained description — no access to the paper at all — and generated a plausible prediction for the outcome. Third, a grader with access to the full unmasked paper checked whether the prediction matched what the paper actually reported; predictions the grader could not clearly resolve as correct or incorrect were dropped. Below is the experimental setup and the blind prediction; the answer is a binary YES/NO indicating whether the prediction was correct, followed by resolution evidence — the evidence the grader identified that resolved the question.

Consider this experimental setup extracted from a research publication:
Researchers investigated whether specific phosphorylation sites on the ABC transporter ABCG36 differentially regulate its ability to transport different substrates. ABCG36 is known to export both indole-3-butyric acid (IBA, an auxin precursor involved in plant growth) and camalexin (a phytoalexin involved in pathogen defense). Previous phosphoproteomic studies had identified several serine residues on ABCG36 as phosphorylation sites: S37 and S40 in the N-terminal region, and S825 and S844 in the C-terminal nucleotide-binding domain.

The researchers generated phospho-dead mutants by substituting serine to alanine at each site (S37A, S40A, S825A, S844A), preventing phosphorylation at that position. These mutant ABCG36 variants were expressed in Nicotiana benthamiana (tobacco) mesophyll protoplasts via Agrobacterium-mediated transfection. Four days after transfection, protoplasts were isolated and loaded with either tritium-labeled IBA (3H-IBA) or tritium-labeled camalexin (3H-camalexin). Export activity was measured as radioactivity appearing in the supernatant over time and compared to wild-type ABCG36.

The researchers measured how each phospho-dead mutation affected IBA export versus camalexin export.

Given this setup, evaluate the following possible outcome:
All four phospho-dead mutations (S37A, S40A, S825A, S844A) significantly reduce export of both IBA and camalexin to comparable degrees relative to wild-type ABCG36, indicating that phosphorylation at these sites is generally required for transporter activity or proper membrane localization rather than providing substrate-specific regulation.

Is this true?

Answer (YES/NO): NO